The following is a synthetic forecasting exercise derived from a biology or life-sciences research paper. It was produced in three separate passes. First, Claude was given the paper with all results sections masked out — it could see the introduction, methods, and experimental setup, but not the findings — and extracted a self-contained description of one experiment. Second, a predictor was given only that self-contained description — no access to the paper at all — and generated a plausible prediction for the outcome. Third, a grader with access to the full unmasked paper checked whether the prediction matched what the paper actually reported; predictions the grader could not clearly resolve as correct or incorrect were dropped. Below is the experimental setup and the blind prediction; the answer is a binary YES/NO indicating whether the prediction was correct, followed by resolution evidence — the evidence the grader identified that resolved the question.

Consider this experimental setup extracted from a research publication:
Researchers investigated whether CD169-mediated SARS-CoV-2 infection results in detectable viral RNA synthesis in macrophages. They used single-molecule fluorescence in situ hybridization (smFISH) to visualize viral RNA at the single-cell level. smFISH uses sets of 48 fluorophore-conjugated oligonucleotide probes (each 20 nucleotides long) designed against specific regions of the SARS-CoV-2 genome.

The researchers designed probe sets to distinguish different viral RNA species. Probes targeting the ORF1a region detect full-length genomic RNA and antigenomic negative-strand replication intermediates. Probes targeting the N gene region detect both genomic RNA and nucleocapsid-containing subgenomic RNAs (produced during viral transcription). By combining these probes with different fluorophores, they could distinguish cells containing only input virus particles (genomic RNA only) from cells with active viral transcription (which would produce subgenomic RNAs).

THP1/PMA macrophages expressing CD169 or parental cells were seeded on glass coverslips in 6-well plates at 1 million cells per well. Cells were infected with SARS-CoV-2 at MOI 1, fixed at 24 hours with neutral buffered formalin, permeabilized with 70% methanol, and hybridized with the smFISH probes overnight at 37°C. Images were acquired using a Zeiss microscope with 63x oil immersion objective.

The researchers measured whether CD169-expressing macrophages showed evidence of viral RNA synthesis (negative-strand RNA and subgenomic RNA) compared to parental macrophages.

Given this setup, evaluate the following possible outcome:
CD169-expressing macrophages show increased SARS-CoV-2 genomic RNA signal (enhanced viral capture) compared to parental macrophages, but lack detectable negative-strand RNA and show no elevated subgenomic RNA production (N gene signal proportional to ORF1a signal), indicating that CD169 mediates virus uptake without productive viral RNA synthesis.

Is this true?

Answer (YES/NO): NO